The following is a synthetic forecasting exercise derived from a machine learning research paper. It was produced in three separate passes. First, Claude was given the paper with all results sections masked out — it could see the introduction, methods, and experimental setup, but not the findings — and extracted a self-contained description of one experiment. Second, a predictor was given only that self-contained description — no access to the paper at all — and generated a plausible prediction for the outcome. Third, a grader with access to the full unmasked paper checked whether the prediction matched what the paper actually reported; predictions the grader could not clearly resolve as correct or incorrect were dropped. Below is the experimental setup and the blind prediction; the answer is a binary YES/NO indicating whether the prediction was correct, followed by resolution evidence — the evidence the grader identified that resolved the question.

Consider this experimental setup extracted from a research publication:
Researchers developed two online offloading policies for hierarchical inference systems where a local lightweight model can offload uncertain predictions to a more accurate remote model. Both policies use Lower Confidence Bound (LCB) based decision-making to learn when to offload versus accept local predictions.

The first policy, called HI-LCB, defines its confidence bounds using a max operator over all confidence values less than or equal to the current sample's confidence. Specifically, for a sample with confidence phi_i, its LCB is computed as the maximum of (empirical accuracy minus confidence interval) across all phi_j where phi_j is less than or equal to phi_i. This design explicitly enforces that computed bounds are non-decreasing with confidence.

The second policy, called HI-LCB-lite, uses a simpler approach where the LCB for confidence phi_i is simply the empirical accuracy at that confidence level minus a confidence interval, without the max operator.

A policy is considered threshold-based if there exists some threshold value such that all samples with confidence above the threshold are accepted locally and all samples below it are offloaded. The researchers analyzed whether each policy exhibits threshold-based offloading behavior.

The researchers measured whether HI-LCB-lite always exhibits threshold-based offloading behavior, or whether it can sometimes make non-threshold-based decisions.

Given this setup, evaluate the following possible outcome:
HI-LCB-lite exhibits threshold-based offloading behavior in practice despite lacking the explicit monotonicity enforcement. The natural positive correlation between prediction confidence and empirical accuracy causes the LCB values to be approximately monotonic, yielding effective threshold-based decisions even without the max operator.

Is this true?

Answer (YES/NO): NO